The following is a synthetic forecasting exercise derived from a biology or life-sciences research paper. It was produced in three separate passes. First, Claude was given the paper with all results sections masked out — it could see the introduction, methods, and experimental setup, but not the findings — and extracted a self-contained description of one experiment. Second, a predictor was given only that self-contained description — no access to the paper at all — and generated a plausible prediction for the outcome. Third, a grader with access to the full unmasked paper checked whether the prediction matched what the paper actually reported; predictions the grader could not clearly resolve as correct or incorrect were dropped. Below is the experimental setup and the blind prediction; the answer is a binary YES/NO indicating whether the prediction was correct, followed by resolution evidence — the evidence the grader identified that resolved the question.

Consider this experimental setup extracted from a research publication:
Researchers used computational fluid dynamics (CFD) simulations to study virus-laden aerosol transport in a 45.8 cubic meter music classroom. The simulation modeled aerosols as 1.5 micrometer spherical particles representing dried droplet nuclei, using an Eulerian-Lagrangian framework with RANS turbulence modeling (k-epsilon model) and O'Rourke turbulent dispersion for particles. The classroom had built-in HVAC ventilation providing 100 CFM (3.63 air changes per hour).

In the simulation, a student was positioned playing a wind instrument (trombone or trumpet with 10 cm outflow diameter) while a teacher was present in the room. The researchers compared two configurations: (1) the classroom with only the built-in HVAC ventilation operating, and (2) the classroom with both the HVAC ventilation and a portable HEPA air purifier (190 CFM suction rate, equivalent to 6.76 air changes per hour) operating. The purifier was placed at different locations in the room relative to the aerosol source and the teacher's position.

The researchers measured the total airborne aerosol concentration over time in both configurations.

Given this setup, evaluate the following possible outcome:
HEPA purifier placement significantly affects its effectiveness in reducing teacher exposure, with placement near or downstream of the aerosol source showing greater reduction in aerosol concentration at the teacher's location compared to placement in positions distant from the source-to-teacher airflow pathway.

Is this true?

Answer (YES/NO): YES